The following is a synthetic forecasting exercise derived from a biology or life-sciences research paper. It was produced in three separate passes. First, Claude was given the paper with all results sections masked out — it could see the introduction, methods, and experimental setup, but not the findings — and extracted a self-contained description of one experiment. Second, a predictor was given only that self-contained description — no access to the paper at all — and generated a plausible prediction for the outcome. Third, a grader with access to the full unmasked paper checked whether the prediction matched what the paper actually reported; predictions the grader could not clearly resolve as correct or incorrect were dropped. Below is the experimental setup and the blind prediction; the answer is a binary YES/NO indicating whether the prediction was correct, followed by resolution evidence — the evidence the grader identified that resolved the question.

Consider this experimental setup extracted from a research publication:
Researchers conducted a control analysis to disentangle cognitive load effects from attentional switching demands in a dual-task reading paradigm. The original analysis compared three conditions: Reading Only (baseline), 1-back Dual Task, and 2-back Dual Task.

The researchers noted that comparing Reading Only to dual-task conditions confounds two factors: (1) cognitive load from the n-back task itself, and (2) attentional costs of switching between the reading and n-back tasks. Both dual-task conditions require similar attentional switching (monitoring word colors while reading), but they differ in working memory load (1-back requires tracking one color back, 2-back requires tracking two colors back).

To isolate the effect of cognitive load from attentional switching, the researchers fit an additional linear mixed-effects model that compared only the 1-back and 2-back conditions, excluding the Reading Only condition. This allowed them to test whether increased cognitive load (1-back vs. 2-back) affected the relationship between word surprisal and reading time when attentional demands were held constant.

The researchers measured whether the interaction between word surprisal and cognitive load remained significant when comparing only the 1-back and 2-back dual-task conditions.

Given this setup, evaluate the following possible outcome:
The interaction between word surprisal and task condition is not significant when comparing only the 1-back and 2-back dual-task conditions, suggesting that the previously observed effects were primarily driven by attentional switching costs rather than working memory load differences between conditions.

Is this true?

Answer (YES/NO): NO